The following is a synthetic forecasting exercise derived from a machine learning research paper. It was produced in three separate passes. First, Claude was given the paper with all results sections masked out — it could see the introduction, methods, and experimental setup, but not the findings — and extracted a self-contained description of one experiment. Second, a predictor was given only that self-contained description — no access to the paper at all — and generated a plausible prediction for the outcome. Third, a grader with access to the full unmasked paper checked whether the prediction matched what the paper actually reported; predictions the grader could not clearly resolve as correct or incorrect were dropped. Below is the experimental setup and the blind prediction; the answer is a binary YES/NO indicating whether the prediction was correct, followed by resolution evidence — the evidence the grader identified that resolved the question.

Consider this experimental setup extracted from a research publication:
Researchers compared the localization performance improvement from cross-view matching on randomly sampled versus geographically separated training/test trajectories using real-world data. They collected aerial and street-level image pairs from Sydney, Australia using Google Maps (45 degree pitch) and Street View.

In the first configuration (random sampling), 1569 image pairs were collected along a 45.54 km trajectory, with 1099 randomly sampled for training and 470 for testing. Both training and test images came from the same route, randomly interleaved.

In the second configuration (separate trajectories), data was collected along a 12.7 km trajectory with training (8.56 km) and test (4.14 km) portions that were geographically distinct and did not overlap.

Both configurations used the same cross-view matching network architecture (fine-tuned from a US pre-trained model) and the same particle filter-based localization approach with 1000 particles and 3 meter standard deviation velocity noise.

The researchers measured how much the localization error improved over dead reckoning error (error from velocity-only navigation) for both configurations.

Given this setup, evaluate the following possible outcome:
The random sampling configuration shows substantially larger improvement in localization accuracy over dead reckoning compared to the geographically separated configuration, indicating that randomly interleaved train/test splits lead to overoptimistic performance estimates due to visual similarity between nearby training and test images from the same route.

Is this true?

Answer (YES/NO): YES